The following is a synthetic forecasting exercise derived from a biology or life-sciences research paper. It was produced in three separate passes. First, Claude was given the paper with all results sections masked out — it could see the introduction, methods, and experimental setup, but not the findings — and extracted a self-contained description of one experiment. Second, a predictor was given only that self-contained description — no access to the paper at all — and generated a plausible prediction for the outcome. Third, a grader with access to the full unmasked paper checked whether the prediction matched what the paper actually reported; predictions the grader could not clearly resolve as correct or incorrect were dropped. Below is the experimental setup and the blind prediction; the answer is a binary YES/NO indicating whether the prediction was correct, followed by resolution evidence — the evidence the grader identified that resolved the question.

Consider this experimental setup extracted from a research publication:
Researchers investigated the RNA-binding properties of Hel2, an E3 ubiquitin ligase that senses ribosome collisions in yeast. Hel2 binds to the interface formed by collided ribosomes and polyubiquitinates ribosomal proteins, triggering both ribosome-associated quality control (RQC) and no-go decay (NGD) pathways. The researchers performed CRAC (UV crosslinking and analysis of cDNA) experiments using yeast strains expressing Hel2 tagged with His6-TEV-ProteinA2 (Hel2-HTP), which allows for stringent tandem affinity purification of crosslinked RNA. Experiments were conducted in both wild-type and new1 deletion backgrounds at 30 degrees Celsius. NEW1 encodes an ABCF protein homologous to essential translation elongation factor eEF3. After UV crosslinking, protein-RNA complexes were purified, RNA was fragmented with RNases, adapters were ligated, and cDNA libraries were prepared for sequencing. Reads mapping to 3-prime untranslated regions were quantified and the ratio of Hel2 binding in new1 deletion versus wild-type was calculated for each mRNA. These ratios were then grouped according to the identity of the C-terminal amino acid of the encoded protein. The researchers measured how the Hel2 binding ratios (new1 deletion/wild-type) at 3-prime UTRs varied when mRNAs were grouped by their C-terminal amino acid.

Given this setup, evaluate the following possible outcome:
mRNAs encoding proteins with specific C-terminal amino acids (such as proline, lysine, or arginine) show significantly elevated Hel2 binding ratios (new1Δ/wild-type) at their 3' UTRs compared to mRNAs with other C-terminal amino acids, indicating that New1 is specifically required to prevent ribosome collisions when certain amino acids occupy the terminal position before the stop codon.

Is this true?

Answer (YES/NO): NO